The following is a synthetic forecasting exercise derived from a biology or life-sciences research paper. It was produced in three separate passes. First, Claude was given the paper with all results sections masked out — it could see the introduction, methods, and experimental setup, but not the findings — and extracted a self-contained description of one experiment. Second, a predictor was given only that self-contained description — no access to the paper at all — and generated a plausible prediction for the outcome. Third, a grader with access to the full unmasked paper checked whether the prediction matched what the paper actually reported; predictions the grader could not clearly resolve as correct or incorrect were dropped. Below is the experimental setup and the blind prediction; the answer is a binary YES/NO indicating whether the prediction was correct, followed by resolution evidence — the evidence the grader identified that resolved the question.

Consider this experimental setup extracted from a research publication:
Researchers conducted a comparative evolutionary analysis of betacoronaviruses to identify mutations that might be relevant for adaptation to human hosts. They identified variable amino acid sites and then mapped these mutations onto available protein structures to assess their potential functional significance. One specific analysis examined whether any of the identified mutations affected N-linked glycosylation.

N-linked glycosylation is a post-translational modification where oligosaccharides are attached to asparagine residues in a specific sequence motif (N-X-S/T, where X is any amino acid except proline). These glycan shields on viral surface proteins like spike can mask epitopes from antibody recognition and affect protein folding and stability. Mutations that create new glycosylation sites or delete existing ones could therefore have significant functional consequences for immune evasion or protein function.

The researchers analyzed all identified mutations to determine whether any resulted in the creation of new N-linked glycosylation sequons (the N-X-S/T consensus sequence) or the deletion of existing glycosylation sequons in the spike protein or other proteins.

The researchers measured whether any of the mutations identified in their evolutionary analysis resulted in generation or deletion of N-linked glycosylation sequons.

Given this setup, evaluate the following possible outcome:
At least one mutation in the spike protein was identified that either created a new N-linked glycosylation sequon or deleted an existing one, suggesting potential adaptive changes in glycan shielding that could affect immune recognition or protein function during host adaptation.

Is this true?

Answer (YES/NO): NO